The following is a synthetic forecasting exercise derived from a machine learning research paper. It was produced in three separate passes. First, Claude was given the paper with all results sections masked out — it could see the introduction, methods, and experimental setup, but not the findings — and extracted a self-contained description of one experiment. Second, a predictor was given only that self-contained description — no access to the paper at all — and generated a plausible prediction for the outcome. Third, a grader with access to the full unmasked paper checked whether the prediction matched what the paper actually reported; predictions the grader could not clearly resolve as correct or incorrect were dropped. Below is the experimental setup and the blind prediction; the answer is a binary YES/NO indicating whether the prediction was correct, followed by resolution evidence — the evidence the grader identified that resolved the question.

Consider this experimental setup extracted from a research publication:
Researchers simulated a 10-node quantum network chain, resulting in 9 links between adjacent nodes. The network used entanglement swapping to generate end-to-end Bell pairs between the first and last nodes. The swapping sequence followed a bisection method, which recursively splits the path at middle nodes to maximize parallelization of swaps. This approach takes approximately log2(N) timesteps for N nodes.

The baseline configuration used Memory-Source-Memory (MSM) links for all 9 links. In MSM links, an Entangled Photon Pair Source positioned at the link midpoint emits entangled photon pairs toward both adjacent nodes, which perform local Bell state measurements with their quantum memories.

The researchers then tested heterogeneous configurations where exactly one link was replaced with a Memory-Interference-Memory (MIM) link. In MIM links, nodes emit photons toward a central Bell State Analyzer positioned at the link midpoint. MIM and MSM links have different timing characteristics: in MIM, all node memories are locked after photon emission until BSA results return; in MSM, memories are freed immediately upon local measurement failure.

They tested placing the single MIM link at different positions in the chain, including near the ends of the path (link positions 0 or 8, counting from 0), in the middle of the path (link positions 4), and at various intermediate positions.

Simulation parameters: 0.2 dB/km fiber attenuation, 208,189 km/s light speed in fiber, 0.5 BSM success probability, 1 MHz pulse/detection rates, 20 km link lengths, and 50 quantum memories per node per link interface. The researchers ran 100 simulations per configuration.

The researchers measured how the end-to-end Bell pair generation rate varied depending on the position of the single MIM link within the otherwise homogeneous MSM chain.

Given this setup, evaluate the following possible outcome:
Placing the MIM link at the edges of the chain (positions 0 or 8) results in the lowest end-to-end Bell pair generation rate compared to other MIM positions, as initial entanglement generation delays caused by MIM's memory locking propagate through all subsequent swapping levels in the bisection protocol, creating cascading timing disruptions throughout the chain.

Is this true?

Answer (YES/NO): YES